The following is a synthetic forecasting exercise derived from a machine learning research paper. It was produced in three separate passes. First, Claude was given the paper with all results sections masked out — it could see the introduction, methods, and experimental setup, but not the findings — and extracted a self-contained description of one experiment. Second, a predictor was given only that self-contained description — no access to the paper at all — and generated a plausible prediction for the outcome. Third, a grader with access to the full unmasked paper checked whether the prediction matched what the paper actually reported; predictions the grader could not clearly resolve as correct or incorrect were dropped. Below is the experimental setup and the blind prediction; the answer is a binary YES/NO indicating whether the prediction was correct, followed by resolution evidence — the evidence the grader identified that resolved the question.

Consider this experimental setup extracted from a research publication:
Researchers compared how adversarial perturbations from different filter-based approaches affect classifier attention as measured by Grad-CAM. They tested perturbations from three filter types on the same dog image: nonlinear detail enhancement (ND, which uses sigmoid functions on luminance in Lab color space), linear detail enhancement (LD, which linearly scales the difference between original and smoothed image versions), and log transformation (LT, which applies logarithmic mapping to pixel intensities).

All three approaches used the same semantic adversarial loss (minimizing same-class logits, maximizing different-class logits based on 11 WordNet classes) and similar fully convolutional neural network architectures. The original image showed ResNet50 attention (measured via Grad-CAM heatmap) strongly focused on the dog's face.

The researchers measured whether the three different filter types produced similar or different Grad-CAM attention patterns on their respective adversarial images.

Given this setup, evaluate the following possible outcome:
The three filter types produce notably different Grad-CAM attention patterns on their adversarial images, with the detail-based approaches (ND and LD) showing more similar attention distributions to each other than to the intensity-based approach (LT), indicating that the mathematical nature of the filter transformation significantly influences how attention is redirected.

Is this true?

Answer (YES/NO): NO